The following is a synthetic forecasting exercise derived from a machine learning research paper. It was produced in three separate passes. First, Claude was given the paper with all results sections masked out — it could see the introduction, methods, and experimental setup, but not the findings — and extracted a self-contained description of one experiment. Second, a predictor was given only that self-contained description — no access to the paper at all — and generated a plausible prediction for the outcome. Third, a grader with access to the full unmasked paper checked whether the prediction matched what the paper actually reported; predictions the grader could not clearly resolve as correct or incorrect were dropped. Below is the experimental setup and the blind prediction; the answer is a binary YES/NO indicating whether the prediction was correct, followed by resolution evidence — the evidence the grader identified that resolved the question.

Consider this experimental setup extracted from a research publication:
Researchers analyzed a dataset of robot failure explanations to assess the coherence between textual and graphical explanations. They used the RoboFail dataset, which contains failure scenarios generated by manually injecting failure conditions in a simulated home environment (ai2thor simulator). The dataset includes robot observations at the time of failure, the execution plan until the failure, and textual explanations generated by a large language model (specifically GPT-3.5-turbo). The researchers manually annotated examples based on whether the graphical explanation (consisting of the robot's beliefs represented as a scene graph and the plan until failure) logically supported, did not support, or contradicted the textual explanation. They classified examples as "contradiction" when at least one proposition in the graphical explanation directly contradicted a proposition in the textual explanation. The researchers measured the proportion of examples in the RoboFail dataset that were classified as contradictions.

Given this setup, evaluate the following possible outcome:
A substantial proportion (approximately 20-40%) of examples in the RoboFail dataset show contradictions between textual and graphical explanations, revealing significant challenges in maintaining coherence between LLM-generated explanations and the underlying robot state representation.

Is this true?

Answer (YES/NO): NO